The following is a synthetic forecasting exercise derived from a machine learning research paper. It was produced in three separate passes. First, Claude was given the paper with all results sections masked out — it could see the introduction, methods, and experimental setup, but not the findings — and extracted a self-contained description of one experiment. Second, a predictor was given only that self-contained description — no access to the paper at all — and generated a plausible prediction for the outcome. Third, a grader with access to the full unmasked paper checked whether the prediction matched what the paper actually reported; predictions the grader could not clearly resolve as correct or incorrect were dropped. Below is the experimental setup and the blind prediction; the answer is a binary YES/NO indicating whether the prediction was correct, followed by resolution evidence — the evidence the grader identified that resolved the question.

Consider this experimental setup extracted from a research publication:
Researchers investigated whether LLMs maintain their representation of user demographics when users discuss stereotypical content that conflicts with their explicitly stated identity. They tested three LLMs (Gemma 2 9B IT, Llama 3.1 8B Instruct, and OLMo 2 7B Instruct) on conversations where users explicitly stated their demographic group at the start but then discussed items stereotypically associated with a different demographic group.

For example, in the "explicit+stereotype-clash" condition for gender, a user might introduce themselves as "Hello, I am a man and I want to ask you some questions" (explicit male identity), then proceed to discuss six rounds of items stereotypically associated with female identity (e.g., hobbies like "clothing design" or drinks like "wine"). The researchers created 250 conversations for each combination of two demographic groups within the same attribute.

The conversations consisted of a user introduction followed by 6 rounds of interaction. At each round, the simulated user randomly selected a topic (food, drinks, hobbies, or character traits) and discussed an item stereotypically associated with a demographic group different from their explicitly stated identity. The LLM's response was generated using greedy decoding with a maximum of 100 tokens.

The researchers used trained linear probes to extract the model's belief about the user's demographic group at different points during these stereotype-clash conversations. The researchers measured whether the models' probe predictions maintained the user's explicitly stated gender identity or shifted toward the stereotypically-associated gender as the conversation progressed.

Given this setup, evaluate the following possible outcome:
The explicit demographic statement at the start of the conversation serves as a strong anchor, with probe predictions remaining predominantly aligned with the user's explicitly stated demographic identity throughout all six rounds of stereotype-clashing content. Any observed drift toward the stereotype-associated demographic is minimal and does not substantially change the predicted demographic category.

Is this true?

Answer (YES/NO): NO